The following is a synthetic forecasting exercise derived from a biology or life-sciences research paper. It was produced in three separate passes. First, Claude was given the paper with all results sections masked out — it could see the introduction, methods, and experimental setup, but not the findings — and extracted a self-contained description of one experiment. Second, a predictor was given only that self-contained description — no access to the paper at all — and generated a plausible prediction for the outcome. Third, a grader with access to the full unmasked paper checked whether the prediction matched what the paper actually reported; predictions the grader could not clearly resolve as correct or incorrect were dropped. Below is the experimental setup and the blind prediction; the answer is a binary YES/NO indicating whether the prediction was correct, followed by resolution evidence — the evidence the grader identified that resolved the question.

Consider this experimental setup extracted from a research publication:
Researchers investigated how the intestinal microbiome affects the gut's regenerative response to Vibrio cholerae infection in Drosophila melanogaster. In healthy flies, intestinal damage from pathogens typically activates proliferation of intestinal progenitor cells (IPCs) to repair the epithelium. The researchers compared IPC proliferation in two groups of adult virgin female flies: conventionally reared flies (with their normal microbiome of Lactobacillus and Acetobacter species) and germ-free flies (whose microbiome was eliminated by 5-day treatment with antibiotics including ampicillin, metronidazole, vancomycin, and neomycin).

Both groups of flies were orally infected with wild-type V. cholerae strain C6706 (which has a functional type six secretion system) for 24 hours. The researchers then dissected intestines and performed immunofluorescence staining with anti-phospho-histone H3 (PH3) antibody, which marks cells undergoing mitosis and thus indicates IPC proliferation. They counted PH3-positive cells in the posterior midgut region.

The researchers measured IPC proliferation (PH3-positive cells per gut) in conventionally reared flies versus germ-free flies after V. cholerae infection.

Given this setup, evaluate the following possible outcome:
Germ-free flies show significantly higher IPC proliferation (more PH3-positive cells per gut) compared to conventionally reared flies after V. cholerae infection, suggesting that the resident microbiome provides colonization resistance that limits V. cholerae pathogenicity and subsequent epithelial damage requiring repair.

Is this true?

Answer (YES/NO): NO